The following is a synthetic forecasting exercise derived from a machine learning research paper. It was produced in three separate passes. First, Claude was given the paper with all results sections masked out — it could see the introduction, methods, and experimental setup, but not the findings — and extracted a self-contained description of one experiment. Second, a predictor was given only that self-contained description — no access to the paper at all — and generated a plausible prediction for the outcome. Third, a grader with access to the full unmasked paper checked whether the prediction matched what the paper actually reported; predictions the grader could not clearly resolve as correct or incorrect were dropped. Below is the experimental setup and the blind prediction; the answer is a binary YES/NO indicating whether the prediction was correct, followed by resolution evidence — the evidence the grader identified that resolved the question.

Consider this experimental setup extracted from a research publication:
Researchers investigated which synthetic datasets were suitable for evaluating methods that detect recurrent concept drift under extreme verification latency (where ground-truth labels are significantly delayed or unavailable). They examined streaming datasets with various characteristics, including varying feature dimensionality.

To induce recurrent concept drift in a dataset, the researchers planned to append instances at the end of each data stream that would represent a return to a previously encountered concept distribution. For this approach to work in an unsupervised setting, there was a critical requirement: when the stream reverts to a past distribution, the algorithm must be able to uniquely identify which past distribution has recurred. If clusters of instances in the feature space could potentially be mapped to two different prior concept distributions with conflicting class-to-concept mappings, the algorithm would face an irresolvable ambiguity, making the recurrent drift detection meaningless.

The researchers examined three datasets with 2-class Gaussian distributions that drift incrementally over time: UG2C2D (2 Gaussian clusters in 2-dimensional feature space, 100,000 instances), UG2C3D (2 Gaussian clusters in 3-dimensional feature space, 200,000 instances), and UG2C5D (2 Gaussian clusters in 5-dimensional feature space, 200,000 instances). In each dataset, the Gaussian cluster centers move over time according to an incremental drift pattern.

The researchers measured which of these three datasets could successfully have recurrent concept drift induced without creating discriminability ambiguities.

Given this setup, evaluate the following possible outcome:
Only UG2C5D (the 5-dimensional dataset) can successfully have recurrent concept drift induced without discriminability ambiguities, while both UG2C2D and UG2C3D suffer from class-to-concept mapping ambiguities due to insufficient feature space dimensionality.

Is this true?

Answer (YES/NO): NO